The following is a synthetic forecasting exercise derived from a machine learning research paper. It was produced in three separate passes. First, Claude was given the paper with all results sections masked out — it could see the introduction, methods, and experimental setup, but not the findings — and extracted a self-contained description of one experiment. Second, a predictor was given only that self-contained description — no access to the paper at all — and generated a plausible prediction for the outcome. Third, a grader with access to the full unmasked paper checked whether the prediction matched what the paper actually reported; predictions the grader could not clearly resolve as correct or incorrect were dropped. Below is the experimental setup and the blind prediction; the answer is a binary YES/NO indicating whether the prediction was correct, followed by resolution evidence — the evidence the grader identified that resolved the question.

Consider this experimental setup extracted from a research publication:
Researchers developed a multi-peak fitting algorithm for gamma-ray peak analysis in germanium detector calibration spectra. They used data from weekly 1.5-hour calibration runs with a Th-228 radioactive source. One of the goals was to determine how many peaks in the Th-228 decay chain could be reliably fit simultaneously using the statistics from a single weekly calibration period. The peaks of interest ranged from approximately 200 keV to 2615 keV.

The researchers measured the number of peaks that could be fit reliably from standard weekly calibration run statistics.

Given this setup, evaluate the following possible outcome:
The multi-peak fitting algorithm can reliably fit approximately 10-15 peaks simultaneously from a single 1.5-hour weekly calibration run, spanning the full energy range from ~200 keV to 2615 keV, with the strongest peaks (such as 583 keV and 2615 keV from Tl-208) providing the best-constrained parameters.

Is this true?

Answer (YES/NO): NO